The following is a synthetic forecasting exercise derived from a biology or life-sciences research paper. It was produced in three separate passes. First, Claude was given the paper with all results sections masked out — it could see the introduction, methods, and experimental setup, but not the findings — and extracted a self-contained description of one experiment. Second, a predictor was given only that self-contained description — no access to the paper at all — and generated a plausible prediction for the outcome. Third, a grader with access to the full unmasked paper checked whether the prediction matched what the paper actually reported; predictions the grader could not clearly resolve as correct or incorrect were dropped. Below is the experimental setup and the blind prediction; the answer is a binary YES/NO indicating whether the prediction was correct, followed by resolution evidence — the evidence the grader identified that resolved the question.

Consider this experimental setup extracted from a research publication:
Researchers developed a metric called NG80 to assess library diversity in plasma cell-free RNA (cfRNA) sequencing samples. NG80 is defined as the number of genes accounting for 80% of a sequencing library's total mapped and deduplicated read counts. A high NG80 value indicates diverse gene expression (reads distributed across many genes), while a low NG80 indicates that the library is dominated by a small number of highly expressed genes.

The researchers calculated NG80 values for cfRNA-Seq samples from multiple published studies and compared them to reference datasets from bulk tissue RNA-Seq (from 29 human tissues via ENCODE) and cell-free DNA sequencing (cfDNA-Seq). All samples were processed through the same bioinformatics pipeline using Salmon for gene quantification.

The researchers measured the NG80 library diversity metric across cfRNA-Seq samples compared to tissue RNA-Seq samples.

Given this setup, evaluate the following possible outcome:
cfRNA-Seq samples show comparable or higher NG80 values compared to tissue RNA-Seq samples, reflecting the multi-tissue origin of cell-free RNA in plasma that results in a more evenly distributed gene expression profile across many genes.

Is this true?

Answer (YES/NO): NO